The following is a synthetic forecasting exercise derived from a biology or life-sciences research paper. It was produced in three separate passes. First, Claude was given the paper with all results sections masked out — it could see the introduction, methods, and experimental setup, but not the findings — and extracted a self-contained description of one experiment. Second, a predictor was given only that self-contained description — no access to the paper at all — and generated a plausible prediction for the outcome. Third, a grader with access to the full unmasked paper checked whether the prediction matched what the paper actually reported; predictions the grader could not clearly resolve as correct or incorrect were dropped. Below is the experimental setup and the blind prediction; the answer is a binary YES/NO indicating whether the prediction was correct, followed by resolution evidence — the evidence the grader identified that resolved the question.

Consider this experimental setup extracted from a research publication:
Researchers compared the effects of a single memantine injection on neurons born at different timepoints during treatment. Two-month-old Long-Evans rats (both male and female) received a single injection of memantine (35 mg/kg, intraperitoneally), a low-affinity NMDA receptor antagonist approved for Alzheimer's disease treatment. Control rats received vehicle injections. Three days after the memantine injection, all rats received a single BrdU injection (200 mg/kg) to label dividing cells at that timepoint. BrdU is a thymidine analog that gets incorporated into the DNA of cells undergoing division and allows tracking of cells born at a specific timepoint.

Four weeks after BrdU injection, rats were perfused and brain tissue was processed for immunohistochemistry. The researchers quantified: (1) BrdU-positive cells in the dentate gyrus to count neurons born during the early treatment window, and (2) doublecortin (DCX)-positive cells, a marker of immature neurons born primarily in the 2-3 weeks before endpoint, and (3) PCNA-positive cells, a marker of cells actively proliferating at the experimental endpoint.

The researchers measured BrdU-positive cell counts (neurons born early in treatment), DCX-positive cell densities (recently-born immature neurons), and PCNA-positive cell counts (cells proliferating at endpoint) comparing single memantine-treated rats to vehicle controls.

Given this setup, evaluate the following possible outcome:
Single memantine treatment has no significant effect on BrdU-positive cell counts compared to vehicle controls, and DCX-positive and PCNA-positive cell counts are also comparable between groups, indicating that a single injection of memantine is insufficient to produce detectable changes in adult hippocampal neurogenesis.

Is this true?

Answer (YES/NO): NO